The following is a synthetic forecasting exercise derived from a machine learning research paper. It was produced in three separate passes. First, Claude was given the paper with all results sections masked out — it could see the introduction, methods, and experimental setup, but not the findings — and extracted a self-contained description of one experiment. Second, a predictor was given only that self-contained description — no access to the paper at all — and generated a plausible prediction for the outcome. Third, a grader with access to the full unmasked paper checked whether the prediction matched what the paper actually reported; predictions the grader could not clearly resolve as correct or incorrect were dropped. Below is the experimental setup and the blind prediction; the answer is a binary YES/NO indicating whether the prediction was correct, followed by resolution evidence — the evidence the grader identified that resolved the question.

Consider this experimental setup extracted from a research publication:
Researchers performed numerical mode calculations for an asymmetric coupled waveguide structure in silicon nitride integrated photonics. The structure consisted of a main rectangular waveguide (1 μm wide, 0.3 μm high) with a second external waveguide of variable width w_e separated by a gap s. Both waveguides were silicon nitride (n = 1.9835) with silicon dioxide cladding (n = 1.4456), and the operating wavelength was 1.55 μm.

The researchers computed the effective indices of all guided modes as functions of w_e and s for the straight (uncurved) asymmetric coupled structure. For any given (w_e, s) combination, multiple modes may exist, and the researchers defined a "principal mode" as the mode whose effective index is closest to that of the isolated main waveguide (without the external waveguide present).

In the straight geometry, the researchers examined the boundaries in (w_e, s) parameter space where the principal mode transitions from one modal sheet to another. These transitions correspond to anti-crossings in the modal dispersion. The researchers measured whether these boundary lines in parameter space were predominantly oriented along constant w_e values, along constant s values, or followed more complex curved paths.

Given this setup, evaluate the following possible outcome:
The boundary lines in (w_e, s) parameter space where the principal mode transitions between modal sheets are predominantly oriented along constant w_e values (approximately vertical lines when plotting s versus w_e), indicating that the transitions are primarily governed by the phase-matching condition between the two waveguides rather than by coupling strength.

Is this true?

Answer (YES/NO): YES